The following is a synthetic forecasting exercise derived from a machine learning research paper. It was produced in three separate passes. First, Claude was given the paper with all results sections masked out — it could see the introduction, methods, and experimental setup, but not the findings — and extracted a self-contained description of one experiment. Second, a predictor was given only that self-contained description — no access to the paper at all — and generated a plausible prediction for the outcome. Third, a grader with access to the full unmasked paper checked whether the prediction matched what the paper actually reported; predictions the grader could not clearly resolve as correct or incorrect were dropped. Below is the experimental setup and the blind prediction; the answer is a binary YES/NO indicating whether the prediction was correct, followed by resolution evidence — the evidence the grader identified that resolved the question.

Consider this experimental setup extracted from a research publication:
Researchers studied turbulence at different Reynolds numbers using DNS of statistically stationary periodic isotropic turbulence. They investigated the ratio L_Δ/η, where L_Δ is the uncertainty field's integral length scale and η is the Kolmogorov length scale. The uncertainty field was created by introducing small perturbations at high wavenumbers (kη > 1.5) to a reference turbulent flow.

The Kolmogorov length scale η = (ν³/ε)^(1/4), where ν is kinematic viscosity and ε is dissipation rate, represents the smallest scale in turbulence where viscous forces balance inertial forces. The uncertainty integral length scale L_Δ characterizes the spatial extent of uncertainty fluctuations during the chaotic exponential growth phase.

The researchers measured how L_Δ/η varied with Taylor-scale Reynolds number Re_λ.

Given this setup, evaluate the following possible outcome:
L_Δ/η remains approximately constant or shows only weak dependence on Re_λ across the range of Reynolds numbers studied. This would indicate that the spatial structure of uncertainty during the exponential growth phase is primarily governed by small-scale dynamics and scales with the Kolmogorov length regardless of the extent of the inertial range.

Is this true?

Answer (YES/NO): NO